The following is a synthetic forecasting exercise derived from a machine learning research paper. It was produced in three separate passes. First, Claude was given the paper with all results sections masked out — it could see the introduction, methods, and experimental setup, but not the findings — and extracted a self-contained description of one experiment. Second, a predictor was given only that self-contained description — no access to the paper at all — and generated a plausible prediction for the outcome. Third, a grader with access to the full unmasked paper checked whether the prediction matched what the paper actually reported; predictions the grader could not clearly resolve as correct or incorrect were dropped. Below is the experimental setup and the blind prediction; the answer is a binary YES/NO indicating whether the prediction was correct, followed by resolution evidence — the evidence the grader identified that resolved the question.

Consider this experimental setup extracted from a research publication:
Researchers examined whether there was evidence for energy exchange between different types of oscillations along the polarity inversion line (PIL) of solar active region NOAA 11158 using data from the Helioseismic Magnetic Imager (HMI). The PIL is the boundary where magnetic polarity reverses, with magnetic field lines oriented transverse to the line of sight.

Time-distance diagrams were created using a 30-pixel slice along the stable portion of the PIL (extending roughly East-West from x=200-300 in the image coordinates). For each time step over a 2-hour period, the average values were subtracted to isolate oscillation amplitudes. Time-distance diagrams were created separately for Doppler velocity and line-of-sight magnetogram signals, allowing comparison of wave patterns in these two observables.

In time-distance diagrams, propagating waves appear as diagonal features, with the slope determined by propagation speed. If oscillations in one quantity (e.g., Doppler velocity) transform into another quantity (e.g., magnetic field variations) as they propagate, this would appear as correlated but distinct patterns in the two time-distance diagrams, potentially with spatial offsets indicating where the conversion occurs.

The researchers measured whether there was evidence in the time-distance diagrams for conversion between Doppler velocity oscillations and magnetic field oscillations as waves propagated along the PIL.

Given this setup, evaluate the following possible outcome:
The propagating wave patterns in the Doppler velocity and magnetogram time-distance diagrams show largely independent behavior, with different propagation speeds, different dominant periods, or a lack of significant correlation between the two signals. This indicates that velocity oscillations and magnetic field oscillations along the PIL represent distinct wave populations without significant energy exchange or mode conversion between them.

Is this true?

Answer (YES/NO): NO